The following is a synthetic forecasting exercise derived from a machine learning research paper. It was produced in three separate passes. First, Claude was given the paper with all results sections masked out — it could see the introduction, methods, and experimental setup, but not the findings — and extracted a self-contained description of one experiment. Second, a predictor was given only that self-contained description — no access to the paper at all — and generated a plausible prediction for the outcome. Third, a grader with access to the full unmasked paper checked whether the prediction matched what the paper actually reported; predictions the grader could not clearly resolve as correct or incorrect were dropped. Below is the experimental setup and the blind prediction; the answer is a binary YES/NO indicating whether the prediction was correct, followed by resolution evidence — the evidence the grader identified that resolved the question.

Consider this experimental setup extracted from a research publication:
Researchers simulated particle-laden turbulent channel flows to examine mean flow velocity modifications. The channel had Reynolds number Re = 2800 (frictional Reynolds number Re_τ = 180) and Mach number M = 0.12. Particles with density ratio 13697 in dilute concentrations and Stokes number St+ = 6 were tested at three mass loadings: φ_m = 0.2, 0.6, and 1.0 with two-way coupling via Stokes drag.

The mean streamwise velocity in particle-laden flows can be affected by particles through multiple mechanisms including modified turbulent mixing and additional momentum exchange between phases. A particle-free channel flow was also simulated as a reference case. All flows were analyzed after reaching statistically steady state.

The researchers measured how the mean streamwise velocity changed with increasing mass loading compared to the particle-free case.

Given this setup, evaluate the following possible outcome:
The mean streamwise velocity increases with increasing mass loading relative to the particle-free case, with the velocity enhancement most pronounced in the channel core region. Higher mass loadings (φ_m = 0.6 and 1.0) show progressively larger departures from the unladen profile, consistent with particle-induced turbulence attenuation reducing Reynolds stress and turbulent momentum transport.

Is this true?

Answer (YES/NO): NO